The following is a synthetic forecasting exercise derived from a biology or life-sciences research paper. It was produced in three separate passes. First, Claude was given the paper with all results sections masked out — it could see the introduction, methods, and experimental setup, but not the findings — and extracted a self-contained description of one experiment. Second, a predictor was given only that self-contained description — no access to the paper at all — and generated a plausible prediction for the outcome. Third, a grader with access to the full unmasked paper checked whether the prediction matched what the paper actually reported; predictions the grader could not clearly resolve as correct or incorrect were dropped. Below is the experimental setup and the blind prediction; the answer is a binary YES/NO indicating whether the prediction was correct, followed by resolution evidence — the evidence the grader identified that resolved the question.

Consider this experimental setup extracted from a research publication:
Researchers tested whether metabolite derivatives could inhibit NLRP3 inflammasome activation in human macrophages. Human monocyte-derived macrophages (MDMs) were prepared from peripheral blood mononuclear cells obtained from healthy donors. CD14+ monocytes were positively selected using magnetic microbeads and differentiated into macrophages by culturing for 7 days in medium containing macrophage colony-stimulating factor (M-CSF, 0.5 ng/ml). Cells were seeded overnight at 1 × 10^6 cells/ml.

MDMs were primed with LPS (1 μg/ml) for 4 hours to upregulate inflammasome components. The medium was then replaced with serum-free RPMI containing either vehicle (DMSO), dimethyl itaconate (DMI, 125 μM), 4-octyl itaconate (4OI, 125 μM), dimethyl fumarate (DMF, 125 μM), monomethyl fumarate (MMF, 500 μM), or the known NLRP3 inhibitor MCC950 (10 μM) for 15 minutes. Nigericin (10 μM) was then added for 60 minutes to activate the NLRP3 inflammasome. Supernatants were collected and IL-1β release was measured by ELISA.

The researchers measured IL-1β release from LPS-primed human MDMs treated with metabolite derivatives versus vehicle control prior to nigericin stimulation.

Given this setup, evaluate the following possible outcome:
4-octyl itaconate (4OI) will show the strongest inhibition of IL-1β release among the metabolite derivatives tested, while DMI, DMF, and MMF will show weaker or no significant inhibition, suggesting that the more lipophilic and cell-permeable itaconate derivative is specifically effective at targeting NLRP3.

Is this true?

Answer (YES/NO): NO